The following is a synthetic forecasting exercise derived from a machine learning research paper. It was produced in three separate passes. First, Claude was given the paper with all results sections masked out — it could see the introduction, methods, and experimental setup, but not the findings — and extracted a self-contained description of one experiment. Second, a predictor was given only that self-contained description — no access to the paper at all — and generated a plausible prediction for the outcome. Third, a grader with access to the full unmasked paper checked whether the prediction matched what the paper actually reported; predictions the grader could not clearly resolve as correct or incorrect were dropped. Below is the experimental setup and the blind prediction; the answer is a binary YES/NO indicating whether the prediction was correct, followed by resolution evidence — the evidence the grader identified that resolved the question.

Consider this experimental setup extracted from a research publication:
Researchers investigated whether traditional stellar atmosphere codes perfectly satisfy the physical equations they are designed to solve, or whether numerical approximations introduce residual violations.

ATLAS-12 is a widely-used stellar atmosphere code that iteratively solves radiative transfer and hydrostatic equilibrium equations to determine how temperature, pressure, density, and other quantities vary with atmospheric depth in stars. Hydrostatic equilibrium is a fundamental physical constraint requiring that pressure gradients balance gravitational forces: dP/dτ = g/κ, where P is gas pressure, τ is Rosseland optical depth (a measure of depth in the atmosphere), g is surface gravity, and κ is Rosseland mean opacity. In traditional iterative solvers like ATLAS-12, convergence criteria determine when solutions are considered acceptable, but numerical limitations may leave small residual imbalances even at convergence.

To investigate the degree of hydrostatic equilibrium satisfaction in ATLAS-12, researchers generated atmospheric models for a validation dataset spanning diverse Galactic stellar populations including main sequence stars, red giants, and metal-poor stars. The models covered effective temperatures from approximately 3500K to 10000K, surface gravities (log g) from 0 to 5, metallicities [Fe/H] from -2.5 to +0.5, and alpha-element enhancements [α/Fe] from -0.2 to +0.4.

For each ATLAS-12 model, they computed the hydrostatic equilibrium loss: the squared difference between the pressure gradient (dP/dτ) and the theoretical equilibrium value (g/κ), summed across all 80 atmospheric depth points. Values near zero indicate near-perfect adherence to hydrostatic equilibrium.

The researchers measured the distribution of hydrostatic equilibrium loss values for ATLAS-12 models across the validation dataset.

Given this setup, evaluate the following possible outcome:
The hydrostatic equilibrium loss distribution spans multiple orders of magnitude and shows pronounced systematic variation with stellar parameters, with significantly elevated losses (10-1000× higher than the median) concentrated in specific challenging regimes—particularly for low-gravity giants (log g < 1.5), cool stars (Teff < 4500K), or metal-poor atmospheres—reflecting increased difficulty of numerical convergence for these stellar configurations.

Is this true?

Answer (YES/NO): NO